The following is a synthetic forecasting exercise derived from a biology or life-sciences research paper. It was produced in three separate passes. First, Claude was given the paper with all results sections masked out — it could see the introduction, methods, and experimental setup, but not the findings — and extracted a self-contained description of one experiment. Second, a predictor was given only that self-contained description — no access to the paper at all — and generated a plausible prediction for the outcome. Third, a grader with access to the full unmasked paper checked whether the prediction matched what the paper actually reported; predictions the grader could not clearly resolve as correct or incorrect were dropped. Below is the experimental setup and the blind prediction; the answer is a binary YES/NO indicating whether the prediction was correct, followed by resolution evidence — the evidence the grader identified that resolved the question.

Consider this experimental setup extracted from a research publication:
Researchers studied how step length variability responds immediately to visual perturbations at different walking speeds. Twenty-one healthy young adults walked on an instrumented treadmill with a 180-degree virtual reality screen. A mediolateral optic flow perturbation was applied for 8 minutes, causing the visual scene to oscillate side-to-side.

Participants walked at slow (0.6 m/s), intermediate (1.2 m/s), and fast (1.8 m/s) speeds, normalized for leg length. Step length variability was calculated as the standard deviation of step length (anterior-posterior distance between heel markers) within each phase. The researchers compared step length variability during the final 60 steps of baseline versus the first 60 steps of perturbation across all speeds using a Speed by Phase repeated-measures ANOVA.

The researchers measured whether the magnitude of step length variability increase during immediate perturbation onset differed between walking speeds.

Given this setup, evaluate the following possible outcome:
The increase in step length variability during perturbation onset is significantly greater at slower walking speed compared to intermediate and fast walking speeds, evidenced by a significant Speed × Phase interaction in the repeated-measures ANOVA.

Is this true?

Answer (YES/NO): NO